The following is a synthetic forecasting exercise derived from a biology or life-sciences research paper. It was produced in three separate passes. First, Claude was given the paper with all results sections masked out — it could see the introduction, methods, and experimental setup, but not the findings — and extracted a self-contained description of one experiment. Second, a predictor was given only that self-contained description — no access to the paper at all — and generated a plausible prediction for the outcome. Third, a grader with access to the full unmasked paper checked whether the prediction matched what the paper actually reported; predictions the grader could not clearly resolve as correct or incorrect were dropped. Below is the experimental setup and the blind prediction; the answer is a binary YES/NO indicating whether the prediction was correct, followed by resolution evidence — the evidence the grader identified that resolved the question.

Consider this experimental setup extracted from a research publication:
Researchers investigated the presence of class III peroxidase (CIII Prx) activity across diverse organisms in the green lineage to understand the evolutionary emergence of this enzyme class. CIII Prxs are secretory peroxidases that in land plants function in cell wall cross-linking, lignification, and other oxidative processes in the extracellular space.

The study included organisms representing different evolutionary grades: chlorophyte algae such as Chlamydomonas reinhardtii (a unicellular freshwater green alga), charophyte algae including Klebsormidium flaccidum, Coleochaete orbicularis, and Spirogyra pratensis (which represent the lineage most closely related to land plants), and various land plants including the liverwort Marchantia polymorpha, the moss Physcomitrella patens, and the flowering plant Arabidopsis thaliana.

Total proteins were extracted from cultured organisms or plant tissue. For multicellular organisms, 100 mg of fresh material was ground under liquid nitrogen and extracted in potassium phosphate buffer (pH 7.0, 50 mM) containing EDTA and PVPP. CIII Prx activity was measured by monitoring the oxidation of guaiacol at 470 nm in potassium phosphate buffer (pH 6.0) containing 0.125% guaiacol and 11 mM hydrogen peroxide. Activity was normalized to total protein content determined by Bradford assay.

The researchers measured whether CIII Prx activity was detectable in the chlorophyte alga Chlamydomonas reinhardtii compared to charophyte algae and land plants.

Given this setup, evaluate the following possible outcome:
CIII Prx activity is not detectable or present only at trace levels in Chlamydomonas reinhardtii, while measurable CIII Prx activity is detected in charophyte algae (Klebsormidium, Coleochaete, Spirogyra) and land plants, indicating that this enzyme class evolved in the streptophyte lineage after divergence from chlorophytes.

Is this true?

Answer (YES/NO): YES